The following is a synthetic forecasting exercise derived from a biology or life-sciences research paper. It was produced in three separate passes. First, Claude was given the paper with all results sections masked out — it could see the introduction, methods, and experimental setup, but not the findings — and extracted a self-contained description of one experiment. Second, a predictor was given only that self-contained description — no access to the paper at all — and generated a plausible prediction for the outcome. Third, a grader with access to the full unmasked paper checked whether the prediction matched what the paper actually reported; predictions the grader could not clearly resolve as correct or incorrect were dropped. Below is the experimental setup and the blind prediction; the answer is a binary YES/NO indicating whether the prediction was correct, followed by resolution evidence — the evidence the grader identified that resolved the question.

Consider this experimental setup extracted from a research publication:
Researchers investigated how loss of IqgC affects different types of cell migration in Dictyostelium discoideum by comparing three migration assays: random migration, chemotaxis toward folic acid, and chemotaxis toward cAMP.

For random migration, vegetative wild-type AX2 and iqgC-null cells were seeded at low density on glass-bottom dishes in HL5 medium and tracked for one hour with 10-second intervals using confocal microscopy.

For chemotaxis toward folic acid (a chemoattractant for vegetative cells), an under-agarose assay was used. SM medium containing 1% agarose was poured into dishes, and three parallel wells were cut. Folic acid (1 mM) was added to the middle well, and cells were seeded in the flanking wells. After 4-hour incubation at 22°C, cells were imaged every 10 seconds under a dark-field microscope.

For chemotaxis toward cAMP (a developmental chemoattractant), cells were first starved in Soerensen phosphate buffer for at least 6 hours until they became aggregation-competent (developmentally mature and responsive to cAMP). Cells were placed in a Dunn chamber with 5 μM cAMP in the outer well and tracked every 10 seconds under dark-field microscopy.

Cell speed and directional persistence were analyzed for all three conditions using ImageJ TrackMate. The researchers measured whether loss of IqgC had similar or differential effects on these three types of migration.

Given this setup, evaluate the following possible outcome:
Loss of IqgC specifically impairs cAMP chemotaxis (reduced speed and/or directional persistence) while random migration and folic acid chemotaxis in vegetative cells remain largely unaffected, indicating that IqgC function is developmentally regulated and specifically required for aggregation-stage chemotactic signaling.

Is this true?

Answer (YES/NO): NO